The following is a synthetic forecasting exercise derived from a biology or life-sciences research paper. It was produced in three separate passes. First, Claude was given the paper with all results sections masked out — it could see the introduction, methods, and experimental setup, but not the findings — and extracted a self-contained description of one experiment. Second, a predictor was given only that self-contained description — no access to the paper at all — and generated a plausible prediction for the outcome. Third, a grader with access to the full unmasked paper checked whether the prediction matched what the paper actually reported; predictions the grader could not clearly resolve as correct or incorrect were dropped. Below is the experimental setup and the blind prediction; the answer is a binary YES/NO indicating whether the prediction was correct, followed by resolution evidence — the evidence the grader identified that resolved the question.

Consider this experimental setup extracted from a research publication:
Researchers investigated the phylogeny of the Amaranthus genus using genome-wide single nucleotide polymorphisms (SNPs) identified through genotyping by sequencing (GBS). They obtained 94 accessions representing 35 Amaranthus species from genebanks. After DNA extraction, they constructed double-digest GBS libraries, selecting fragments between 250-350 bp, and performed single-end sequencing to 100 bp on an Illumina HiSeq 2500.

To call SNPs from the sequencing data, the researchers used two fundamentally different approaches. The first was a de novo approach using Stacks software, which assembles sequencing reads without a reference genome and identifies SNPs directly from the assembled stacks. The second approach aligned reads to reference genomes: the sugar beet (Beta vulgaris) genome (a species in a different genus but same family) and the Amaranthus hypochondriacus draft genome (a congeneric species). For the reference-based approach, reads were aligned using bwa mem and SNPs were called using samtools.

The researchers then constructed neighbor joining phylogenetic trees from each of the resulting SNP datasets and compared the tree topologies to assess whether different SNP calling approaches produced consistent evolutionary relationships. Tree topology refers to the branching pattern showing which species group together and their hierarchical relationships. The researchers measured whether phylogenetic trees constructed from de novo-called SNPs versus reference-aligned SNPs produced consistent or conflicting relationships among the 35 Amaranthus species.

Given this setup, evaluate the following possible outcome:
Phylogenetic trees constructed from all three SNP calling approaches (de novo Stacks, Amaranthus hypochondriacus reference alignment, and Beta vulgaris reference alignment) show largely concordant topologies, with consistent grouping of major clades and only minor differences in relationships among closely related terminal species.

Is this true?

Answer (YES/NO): YES